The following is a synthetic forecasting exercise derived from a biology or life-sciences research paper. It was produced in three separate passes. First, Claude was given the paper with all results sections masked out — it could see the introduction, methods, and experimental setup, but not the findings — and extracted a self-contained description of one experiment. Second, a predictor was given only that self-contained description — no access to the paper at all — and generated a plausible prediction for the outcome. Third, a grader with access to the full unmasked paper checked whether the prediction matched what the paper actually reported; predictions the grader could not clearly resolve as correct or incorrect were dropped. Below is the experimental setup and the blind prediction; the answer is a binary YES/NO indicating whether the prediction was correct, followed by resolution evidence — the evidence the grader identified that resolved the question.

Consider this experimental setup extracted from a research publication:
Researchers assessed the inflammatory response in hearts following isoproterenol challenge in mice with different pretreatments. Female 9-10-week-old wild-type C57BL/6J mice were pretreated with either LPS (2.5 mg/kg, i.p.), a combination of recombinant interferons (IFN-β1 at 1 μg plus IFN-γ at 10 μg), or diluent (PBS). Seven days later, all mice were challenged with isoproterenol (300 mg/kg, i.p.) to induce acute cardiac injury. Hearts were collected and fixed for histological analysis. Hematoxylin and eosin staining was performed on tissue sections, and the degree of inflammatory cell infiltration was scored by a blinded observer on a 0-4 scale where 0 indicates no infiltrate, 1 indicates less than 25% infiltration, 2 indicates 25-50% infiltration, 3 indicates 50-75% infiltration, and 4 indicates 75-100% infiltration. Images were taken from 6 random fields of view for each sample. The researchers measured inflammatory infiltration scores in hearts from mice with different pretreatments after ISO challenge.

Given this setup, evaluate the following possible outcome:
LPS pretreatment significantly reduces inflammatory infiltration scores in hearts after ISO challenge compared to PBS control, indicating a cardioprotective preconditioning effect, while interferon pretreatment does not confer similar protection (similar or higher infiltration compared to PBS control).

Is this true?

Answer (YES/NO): NO